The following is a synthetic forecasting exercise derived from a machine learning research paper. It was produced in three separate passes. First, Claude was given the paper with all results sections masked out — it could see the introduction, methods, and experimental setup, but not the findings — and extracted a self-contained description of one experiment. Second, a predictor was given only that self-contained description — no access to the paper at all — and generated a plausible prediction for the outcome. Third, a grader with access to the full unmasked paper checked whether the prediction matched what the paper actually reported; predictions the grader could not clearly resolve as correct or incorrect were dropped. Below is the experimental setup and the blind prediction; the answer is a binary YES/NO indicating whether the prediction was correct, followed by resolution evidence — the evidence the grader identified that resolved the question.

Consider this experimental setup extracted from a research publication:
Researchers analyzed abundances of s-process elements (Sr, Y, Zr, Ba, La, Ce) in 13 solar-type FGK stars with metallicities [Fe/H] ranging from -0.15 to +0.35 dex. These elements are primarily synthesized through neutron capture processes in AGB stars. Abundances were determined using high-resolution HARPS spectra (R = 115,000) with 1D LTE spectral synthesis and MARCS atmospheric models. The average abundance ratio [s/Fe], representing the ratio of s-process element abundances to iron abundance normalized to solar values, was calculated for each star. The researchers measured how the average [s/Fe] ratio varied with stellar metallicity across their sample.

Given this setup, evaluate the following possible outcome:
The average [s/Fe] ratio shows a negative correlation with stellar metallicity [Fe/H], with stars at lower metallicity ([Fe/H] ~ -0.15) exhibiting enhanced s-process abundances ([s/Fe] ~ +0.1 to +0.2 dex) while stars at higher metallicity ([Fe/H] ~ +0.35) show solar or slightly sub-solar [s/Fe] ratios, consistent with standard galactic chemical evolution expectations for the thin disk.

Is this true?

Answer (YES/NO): NO